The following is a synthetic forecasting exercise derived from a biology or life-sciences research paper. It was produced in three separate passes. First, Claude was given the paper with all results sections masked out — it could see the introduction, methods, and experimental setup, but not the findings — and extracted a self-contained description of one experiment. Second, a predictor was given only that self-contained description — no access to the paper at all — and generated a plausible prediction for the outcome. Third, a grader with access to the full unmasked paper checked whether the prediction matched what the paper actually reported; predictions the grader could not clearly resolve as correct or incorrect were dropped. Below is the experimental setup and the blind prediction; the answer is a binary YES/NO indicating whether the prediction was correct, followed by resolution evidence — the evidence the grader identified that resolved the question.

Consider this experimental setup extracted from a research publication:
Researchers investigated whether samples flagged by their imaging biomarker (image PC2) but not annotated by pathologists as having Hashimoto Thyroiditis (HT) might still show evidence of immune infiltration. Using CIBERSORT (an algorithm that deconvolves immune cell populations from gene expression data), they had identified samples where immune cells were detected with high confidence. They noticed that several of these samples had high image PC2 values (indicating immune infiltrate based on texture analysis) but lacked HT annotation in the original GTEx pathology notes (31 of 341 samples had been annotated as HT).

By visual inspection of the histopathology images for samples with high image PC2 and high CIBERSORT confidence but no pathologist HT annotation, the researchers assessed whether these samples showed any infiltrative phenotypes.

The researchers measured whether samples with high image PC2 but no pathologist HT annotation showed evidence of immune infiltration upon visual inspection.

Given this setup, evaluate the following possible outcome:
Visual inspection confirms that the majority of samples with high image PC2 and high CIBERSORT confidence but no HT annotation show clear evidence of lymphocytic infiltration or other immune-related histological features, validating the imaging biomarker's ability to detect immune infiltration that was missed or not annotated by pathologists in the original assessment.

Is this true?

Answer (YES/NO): YES